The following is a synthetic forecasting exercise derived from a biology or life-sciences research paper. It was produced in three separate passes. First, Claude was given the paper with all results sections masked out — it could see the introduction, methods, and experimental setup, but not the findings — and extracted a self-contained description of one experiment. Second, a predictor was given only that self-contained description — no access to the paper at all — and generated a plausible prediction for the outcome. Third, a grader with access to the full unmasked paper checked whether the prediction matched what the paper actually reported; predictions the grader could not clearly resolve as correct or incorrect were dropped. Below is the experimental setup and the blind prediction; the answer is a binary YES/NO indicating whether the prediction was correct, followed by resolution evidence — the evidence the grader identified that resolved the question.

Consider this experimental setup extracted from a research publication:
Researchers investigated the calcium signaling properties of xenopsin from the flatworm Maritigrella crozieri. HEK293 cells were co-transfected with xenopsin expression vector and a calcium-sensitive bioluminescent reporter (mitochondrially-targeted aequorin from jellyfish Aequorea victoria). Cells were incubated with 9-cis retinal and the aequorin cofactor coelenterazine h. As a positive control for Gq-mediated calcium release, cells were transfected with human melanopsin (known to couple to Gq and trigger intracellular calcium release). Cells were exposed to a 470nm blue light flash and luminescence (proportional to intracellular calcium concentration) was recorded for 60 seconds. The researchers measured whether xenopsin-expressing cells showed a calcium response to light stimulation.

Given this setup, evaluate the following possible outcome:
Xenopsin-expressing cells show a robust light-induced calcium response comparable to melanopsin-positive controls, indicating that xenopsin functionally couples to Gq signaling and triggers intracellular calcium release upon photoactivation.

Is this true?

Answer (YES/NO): NO